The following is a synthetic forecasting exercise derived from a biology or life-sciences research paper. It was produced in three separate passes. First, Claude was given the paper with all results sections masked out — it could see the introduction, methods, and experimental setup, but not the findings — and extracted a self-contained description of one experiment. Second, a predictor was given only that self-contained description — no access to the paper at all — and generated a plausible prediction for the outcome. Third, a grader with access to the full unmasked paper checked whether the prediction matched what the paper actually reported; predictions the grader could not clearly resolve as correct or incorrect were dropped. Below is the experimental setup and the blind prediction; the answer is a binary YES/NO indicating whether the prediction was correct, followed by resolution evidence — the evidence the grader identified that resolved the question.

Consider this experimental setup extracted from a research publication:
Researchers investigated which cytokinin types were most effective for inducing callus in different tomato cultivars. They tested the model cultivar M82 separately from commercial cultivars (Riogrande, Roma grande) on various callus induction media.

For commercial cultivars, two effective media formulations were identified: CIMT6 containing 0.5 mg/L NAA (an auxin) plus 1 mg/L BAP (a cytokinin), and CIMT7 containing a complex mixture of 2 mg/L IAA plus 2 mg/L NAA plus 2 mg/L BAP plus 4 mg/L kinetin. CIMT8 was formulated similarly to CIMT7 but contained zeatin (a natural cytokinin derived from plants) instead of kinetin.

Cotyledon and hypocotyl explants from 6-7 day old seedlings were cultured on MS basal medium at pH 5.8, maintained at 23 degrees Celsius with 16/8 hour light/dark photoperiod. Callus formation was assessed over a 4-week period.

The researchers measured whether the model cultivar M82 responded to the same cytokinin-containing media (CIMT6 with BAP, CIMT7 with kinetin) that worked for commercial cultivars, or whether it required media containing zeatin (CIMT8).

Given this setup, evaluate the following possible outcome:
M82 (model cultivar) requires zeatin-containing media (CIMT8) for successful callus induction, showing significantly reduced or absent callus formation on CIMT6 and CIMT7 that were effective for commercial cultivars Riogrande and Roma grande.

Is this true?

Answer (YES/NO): YES